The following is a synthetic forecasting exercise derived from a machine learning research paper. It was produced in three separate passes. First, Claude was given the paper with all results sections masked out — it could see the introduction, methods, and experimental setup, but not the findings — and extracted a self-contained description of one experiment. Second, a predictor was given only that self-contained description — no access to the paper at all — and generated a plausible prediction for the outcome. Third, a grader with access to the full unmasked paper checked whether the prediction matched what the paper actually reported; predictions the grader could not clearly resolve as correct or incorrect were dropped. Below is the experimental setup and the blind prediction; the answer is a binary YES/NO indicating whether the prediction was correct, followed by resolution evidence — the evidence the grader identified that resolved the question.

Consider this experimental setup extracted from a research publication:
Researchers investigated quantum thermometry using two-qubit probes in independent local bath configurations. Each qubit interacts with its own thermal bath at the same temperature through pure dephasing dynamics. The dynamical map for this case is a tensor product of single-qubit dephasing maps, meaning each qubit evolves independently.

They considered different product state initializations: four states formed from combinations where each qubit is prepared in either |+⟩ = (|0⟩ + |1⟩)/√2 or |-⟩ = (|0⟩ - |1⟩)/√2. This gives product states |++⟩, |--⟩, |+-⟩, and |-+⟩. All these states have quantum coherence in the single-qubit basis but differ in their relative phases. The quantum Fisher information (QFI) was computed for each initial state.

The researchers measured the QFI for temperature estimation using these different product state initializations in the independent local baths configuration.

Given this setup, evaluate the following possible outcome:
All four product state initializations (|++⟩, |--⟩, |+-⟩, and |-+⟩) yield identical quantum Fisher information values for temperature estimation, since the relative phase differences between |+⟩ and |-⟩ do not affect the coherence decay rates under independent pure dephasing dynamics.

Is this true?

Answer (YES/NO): YES